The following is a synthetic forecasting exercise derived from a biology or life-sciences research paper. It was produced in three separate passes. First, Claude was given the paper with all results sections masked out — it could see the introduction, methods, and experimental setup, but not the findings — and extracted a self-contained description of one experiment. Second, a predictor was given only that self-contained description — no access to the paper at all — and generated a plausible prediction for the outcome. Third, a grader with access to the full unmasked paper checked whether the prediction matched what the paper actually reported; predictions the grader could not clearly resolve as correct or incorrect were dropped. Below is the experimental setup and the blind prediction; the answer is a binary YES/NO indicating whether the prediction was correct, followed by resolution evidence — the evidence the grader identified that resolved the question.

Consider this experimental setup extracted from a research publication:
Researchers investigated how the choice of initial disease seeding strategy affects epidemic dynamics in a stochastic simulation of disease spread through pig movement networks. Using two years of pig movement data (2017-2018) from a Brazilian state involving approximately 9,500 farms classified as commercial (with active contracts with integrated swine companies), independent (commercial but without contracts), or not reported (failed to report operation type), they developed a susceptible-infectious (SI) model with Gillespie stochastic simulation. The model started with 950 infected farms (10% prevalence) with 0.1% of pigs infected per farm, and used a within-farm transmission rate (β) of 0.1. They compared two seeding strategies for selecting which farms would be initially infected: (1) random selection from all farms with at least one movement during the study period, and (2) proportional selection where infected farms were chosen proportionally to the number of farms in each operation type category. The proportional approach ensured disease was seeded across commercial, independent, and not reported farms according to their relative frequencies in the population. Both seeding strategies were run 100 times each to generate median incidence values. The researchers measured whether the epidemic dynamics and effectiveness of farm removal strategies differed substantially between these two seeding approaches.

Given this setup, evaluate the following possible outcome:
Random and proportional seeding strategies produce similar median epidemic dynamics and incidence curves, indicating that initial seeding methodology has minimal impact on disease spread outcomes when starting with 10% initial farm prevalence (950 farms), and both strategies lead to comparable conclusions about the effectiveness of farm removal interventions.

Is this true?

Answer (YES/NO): YES